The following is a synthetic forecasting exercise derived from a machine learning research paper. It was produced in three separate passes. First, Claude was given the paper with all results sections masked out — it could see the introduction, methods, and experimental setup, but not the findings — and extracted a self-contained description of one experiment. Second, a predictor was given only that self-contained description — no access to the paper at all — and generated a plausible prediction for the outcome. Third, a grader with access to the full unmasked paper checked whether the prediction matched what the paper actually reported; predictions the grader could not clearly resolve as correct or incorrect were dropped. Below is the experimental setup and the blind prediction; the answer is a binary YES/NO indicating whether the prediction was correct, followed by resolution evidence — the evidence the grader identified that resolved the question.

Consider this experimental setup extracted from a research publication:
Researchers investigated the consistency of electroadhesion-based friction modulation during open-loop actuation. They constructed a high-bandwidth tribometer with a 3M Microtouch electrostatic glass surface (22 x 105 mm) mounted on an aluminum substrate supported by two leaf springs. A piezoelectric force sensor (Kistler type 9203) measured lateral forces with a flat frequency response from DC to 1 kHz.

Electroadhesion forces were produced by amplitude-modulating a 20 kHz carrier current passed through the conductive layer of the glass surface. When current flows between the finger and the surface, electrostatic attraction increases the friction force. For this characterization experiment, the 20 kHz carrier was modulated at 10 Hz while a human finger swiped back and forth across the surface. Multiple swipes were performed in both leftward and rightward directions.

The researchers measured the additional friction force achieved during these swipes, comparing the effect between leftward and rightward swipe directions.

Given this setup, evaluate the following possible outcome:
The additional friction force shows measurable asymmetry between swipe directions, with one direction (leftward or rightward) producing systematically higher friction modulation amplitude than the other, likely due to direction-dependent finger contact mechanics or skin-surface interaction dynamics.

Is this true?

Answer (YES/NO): YES